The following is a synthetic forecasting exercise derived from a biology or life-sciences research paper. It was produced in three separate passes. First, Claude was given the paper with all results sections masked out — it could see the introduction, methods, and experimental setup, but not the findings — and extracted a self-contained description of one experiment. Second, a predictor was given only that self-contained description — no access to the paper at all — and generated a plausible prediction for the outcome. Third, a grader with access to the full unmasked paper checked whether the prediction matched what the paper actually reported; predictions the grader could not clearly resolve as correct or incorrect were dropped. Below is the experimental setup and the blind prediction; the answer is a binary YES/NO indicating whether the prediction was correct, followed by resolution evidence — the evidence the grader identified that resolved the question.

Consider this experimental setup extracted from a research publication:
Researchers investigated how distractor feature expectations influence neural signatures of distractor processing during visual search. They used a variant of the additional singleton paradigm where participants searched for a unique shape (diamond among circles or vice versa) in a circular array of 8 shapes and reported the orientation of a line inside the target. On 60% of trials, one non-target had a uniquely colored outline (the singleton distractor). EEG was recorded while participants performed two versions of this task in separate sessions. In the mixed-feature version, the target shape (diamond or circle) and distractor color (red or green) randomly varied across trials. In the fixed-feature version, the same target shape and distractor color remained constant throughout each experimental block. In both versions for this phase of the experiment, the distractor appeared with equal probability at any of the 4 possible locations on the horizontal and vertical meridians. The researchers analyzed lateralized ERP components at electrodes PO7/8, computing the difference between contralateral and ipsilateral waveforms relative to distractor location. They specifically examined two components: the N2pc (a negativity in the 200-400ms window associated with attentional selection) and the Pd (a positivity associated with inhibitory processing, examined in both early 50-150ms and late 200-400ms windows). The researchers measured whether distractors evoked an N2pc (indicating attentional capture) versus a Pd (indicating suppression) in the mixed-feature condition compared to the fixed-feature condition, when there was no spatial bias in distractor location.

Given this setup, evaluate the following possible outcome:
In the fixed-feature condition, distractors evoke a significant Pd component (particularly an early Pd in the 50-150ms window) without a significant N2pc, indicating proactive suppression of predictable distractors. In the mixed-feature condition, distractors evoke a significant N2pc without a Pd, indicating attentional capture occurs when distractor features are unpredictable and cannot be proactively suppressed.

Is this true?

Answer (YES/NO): NO